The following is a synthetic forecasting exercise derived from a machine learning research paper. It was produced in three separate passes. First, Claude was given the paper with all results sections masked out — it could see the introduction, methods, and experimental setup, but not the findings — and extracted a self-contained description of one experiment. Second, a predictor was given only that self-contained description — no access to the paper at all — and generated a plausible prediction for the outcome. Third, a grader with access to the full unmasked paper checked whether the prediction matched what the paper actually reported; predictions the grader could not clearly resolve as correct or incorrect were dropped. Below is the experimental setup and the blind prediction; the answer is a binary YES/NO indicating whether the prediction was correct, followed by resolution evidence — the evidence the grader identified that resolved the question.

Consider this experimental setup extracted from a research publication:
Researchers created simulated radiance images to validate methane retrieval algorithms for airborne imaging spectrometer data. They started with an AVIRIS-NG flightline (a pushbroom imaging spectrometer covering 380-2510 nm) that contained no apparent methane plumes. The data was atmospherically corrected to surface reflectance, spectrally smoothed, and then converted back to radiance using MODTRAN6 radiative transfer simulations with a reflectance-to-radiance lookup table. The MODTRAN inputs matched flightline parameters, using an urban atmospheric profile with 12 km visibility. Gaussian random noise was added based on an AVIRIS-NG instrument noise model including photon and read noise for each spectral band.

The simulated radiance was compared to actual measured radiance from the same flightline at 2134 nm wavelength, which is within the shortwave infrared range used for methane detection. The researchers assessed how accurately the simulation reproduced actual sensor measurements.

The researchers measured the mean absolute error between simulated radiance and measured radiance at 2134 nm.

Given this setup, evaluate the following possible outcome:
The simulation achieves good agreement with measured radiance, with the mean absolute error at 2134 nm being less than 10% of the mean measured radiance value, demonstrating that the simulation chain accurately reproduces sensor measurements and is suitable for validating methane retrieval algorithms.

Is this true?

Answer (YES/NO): YES